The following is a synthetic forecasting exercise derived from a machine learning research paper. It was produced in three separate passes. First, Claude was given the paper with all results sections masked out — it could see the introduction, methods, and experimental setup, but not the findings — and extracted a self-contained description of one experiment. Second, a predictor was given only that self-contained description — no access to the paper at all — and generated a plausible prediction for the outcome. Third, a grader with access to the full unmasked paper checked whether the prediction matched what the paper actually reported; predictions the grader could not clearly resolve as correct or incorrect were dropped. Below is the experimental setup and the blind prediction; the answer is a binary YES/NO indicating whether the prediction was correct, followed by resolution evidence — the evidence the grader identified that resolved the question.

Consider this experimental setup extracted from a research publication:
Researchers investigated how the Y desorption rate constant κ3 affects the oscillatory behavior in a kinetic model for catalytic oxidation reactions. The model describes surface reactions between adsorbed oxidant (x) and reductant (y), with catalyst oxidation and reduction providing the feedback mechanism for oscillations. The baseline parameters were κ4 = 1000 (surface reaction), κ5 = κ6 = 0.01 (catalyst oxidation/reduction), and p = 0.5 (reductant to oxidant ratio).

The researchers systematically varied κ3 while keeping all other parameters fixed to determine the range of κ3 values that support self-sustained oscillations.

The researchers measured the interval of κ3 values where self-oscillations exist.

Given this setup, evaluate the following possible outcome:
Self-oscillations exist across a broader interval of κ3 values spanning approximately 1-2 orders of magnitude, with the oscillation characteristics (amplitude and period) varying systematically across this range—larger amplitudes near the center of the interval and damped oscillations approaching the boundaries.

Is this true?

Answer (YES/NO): NO